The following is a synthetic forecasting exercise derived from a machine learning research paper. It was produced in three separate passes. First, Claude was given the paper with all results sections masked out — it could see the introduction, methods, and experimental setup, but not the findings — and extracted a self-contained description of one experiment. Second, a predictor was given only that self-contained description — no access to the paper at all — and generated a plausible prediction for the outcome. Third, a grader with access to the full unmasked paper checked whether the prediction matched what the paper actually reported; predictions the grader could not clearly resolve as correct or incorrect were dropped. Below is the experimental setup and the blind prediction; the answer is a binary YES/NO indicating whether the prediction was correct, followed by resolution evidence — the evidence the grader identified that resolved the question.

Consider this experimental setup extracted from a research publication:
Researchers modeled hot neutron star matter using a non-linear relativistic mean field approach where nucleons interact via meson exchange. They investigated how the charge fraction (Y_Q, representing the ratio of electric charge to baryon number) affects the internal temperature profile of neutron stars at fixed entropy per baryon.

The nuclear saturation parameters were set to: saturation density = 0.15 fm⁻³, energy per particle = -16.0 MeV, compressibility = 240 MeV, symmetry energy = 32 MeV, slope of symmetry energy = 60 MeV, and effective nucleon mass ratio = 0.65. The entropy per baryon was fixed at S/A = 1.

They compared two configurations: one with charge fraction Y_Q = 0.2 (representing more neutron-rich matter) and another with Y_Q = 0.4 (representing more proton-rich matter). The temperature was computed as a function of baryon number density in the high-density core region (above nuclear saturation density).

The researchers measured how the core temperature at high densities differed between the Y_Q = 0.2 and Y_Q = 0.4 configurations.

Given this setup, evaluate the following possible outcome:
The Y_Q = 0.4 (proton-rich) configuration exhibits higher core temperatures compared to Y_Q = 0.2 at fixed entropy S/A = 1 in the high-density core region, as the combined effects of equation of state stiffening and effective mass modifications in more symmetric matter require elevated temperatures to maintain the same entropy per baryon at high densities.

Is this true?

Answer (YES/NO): NO